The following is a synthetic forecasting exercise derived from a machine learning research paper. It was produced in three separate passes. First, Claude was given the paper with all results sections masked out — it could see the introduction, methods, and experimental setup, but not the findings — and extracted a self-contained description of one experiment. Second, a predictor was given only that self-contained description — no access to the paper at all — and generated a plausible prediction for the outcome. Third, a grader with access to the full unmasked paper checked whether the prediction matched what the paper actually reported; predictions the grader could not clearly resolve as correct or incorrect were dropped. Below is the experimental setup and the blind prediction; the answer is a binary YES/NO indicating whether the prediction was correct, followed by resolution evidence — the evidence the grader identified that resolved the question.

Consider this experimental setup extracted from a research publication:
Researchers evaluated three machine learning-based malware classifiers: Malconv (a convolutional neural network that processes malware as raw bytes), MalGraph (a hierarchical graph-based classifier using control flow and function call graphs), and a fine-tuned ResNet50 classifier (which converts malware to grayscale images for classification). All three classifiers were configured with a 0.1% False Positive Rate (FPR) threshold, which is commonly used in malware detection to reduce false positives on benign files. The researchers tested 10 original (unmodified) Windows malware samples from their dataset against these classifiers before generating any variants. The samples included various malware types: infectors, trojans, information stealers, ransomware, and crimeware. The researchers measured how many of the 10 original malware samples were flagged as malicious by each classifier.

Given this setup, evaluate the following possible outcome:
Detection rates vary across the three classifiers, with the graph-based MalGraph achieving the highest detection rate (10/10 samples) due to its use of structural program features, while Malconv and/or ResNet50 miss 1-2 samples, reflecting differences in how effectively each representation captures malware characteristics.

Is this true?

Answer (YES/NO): NO